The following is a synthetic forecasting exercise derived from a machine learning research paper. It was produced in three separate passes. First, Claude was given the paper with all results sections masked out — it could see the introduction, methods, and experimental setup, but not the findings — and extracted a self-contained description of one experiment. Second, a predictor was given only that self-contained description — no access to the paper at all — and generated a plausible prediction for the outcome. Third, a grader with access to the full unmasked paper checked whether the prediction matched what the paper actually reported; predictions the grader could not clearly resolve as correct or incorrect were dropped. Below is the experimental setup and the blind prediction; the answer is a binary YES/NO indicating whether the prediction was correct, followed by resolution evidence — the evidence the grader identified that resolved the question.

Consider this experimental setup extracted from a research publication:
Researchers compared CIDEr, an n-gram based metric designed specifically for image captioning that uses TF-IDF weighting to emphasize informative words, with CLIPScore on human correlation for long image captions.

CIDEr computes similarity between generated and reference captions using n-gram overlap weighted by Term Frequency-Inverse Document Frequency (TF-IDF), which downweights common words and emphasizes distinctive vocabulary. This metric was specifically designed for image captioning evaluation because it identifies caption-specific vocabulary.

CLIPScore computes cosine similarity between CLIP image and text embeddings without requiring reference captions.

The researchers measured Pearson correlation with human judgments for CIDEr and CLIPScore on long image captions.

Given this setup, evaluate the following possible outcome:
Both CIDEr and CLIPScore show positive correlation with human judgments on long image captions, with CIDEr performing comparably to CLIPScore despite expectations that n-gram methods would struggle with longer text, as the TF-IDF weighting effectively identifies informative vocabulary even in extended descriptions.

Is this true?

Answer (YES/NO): NO